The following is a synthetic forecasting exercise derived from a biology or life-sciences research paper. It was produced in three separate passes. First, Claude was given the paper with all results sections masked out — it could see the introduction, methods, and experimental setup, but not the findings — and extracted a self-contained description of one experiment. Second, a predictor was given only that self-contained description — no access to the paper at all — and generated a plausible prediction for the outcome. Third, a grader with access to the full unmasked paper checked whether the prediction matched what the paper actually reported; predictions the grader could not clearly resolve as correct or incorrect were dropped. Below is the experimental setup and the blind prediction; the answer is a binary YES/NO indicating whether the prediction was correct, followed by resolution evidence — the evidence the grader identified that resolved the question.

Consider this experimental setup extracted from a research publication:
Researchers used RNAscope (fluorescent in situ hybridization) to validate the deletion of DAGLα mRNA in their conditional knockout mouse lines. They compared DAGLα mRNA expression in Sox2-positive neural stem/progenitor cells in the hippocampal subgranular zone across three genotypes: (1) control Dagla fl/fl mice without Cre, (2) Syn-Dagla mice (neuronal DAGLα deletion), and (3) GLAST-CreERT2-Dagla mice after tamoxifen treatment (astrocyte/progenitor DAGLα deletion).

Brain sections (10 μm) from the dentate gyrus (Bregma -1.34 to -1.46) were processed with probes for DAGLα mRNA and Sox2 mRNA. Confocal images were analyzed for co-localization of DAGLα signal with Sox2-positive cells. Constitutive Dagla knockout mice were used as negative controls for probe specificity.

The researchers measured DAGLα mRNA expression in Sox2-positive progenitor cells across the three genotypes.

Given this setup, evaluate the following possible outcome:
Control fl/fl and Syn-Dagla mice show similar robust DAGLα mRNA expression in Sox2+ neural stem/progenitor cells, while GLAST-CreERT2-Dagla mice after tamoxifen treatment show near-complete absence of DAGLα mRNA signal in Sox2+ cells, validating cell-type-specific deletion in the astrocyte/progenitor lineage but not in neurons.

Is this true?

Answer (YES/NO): YES